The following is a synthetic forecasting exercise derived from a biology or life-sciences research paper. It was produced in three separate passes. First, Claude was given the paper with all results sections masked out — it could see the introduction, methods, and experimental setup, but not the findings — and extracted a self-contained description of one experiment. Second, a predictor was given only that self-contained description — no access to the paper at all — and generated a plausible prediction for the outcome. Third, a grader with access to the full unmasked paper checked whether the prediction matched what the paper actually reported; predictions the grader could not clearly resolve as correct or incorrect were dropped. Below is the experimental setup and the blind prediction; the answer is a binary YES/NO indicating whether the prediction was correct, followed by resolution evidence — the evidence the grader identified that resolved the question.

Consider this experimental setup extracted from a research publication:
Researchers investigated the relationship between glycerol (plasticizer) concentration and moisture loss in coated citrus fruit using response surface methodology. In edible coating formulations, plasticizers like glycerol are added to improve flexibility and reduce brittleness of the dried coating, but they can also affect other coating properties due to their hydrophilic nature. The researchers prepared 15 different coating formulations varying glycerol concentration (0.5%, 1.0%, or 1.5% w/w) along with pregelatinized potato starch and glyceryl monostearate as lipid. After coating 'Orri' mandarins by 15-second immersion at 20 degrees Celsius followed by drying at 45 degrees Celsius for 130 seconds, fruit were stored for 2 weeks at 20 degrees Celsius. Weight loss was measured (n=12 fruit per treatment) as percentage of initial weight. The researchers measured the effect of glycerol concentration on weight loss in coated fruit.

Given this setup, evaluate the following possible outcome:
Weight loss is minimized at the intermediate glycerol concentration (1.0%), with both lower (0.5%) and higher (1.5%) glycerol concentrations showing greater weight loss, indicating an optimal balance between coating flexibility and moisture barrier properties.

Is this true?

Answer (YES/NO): NO